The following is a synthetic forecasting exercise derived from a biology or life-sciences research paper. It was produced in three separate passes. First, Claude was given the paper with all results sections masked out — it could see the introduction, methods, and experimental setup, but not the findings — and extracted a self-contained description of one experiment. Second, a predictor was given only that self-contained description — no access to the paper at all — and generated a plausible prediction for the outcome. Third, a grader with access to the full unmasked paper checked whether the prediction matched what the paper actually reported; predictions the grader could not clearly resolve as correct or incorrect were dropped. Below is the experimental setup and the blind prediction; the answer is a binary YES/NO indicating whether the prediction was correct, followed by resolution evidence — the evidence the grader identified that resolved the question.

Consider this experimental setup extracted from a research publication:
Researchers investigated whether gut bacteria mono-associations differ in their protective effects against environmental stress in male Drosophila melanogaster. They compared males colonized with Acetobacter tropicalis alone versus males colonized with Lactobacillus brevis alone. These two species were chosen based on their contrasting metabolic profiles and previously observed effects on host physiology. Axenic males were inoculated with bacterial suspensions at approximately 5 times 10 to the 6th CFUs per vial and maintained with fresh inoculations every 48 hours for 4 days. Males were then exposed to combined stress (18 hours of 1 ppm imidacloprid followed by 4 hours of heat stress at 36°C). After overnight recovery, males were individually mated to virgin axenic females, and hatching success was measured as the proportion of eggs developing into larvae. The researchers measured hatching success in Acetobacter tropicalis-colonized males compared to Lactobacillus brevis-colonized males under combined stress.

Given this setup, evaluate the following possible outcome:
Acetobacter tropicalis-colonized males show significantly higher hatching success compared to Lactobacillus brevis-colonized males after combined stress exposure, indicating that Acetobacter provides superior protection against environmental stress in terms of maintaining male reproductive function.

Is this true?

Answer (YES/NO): NO